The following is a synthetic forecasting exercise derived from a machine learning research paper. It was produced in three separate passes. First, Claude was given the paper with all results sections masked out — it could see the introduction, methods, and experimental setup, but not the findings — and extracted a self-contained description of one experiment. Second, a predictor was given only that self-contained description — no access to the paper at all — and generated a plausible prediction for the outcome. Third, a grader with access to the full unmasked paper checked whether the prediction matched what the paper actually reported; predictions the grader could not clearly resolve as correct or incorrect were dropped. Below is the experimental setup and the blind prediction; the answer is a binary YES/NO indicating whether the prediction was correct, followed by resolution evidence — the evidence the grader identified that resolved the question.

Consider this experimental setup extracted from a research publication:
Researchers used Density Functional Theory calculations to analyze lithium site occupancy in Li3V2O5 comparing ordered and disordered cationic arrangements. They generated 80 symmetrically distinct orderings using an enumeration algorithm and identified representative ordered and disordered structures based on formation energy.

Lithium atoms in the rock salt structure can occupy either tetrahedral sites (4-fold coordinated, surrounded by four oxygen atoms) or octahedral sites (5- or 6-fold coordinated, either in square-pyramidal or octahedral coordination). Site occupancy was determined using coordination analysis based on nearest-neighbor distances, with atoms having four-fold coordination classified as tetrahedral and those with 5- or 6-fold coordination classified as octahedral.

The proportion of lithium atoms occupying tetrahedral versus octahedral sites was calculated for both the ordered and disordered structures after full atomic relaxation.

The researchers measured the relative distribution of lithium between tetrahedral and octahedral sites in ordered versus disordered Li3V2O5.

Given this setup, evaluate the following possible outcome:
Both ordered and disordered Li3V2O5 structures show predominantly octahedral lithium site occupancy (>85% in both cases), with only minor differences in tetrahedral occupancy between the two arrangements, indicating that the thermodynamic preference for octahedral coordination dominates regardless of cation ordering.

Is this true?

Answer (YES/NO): YES